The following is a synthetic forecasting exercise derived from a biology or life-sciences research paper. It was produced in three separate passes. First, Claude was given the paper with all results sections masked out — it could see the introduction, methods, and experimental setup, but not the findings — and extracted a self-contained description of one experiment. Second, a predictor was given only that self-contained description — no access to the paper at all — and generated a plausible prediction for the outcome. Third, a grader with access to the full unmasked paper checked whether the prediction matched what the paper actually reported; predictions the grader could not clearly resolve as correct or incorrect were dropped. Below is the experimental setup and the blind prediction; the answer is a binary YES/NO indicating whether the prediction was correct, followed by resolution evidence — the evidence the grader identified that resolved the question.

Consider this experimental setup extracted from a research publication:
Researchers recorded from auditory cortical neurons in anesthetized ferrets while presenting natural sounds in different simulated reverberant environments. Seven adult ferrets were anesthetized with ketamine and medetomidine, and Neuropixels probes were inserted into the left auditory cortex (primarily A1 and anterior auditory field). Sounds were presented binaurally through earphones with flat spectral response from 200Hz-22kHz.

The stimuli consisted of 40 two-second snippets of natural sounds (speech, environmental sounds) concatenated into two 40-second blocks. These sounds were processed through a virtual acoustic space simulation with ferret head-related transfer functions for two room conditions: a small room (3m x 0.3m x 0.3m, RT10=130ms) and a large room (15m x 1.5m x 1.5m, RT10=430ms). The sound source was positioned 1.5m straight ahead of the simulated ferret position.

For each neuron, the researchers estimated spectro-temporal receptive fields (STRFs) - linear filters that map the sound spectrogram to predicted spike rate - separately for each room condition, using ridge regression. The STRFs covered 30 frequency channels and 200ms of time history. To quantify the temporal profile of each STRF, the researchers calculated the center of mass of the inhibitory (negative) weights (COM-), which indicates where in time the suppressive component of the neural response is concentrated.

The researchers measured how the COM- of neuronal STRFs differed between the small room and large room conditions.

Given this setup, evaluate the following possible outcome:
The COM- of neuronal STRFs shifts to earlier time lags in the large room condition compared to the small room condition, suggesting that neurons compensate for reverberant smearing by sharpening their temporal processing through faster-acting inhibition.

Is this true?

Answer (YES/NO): NO